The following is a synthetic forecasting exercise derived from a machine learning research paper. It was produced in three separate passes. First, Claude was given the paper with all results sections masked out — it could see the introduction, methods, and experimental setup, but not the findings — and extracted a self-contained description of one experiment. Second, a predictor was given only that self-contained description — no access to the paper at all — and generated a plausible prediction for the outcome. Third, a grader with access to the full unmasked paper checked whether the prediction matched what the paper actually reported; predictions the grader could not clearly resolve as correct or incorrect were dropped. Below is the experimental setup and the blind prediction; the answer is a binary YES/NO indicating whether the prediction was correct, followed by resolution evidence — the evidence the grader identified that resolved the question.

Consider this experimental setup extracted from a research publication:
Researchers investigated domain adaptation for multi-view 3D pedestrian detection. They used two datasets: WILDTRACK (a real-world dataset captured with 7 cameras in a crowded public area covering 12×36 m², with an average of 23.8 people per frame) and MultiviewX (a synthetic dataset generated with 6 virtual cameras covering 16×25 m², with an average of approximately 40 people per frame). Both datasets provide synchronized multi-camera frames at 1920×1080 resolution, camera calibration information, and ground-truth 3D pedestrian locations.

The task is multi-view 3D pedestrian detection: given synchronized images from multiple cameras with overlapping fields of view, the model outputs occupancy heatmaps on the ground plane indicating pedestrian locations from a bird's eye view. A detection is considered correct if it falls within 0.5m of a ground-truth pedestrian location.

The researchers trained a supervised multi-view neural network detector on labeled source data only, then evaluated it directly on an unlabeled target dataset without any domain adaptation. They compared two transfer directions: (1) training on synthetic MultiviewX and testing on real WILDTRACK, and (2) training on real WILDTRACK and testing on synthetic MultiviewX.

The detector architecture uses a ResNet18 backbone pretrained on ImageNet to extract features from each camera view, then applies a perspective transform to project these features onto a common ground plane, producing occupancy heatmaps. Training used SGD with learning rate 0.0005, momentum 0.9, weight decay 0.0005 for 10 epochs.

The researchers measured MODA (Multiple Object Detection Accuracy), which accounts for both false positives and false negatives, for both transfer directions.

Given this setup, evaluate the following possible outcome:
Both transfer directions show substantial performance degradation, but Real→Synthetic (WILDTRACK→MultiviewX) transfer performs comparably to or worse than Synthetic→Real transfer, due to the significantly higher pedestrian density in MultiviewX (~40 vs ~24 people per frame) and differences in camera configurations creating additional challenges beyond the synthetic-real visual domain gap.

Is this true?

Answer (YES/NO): YES